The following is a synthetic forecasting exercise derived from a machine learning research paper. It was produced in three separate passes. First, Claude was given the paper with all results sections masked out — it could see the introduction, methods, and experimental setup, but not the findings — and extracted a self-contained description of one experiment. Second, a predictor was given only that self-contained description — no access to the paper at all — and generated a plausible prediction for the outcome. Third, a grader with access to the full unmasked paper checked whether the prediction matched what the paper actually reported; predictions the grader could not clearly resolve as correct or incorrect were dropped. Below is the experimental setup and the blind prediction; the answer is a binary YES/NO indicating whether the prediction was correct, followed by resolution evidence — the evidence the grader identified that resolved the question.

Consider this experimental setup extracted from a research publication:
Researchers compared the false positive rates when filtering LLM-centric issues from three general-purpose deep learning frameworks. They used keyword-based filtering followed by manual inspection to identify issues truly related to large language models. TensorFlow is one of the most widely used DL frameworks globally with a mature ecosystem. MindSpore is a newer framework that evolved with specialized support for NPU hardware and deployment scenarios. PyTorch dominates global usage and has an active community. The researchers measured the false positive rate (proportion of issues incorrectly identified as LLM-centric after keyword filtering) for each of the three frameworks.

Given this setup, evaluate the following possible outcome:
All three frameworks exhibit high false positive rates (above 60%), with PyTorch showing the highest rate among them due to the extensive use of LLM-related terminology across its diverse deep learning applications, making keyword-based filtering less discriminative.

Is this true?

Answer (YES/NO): NO